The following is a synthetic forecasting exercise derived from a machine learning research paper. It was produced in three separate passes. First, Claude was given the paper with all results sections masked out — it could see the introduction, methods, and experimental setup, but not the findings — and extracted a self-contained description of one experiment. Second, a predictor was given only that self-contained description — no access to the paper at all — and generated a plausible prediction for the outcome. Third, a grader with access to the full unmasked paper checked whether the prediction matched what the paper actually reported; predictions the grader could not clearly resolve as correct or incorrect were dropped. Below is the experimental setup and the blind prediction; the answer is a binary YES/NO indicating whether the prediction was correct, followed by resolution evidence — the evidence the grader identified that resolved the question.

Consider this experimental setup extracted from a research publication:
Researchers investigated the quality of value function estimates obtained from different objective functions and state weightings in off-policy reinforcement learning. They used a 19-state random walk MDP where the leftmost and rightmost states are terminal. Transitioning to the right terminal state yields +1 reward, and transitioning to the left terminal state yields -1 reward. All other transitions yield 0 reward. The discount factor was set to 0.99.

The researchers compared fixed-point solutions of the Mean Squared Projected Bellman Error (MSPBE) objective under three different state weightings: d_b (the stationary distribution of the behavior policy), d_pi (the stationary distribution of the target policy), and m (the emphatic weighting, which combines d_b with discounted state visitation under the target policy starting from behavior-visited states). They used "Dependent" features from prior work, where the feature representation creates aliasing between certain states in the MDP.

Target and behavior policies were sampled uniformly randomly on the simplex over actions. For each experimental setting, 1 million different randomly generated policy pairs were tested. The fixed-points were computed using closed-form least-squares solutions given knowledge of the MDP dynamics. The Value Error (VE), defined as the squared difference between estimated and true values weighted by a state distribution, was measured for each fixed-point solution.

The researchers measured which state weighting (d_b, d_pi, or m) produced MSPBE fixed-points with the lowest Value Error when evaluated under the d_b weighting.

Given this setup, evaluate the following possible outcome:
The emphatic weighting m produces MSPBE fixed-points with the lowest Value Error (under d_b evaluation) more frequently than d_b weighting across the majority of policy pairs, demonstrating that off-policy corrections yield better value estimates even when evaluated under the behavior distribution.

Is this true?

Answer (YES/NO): YES